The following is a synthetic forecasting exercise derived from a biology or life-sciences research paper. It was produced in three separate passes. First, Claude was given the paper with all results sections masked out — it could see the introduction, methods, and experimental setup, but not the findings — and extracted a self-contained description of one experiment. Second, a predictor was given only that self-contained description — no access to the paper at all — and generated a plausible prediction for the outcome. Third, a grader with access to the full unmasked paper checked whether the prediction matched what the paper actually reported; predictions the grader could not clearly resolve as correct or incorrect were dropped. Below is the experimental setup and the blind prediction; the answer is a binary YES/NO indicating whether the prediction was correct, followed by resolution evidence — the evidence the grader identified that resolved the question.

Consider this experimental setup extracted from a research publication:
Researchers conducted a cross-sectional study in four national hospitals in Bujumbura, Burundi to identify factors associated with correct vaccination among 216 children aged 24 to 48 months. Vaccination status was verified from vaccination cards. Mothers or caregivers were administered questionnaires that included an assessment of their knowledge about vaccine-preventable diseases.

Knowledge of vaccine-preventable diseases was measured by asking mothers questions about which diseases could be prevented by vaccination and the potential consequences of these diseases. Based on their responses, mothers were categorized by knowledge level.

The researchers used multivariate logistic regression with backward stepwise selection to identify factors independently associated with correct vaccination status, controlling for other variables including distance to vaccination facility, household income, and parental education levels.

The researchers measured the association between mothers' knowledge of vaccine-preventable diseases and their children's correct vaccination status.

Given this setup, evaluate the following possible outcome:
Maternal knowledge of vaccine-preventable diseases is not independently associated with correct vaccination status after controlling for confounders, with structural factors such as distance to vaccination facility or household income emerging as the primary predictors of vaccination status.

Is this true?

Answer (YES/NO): NO